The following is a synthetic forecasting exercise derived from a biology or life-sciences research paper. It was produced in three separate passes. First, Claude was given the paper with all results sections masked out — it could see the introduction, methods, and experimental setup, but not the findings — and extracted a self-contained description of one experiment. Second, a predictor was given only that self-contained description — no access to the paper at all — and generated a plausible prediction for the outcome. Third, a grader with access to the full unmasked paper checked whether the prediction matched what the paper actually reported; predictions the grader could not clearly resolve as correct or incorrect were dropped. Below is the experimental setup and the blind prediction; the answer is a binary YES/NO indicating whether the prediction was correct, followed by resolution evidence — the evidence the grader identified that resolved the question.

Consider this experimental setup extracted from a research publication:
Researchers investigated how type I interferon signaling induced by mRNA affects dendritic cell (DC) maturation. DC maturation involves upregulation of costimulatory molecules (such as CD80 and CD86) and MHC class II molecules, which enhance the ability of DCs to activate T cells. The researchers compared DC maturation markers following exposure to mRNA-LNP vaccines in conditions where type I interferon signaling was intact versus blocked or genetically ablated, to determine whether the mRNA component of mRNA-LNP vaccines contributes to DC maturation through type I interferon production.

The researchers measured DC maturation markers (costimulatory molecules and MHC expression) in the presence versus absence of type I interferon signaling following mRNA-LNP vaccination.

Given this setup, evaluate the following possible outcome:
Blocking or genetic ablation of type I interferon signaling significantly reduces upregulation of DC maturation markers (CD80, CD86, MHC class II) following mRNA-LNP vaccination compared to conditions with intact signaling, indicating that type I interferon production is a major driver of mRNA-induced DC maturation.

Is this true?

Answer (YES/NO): YES